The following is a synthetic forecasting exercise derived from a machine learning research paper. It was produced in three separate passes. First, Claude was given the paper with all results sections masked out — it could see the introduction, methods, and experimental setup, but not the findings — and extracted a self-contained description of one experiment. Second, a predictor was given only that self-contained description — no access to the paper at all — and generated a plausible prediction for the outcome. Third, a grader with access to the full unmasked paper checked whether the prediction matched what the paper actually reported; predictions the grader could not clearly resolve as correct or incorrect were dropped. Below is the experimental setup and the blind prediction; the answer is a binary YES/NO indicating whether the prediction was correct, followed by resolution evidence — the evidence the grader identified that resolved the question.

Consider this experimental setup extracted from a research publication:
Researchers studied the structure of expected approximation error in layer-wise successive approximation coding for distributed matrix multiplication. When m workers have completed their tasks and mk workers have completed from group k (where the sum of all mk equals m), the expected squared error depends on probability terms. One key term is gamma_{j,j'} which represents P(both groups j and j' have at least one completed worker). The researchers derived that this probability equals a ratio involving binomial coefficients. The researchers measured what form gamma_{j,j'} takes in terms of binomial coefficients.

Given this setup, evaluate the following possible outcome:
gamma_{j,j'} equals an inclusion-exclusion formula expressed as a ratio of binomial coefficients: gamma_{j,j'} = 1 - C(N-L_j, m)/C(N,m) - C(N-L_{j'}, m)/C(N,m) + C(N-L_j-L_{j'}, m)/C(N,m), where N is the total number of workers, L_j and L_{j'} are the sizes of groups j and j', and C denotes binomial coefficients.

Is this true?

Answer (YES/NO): YES